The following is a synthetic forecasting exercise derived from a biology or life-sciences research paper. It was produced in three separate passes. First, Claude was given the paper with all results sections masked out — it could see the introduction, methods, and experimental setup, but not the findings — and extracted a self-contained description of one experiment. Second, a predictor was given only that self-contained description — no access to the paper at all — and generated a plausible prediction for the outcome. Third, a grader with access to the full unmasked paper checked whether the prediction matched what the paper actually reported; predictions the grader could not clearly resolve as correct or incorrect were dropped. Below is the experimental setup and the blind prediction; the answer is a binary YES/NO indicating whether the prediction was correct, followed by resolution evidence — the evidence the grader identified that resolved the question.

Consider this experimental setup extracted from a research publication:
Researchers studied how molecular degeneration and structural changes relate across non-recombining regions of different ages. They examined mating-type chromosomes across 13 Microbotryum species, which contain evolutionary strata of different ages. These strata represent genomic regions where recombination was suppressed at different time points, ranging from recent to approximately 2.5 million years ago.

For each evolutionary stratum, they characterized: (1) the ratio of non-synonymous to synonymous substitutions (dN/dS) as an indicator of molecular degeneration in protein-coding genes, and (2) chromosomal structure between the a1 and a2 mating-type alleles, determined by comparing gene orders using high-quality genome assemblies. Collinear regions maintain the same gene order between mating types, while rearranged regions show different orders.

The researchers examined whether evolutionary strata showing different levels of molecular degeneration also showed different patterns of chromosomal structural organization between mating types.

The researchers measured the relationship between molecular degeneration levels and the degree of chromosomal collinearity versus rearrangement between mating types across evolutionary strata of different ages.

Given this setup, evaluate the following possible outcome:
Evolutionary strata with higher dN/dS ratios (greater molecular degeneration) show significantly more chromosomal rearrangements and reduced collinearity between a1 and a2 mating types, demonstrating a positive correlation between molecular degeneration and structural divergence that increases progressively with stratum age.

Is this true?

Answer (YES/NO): YES